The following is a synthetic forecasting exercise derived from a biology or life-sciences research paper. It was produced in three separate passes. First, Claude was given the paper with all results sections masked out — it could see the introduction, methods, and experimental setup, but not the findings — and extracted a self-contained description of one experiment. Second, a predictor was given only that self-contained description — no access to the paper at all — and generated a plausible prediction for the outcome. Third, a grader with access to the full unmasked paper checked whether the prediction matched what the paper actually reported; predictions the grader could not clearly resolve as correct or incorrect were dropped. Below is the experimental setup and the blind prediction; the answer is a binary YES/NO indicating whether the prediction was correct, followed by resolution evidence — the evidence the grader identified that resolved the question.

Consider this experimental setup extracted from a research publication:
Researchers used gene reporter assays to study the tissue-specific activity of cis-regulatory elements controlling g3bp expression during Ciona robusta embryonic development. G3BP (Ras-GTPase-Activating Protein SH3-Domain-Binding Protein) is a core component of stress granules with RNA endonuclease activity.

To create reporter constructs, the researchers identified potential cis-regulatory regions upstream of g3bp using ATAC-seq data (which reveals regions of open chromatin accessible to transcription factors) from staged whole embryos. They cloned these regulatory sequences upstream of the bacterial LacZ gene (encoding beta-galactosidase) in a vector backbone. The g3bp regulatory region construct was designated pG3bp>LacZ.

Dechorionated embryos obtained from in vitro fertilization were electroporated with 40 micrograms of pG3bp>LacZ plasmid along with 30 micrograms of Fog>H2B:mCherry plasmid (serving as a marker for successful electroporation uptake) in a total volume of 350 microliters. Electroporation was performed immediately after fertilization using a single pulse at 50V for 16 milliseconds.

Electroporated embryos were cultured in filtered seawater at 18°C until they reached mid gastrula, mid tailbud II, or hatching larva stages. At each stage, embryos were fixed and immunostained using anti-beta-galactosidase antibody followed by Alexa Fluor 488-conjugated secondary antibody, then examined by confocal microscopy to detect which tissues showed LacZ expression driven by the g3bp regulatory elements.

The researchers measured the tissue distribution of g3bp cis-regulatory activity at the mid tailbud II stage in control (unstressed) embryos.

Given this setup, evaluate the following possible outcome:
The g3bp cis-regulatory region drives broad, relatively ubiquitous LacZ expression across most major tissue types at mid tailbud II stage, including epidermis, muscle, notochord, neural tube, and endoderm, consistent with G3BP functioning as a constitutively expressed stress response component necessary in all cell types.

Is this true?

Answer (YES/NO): NO